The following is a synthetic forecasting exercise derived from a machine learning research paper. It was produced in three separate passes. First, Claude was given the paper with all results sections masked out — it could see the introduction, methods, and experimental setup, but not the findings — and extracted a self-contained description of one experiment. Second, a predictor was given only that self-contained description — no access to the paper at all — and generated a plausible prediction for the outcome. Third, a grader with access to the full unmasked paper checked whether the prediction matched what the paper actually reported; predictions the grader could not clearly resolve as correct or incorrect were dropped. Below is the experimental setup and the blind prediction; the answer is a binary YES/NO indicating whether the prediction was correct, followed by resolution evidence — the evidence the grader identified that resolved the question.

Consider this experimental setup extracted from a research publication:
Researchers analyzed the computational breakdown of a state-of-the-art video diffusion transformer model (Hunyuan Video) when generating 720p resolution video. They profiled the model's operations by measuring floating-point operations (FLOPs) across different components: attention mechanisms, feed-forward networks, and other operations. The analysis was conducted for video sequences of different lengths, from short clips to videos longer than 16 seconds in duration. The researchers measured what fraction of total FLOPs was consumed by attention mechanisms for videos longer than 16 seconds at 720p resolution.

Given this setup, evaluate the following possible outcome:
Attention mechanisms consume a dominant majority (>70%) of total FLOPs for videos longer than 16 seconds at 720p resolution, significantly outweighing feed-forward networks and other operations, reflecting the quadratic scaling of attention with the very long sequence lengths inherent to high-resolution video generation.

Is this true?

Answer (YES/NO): YES